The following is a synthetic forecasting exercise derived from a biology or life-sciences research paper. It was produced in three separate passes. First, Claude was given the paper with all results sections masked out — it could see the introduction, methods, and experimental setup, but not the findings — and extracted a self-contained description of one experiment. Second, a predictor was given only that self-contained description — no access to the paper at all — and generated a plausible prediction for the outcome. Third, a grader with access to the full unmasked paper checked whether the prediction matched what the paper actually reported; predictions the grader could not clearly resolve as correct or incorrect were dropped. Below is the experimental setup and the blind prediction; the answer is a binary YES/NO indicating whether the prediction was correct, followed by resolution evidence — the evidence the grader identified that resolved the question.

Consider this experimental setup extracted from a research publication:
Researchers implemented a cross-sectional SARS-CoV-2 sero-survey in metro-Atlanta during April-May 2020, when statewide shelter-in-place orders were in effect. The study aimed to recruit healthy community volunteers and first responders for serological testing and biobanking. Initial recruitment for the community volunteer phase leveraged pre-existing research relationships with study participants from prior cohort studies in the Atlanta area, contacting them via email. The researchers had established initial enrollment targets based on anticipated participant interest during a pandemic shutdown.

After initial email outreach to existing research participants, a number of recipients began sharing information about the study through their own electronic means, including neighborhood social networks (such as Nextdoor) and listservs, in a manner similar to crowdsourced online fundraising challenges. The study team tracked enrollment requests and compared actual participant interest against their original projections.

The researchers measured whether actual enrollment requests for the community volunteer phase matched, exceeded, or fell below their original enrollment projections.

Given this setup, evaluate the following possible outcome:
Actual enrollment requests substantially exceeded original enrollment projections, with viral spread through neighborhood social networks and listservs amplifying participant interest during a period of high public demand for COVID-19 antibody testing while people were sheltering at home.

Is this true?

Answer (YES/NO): YES